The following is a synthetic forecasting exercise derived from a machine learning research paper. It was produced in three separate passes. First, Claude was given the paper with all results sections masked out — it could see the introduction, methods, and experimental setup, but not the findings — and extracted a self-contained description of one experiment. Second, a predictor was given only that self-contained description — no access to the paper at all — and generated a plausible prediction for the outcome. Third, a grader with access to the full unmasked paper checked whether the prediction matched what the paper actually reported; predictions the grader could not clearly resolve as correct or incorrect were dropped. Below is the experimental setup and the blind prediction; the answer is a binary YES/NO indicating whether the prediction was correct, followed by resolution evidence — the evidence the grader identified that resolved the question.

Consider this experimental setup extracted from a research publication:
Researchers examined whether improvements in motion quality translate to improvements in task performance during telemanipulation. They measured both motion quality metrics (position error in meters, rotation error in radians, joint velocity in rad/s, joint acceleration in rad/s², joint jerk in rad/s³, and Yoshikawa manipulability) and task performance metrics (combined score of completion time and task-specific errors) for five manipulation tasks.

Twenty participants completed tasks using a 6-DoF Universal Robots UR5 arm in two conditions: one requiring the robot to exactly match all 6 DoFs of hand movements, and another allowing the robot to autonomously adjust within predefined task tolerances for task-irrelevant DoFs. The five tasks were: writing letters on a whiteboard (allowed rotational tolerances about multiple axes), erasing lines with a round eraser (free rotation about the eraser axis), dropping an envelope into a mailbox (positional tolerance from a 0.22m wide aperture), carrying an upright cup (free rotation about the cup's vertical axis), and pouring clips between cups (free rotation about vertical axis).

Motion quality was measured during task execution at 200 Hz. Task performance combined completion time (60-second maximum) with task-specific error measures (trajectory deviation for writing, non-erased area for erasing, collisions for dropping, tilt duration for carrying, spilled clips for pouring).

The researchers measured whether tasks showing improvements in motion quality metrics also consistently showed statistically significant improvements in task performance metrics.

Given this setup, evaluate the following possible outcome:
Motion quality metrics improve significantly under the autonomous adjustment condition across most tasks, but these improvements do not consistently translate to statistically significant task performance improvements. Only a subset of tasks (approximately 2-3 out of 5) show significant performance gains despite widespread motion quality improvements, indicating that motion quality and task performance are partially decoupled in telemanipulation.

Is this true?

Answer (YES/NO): YES